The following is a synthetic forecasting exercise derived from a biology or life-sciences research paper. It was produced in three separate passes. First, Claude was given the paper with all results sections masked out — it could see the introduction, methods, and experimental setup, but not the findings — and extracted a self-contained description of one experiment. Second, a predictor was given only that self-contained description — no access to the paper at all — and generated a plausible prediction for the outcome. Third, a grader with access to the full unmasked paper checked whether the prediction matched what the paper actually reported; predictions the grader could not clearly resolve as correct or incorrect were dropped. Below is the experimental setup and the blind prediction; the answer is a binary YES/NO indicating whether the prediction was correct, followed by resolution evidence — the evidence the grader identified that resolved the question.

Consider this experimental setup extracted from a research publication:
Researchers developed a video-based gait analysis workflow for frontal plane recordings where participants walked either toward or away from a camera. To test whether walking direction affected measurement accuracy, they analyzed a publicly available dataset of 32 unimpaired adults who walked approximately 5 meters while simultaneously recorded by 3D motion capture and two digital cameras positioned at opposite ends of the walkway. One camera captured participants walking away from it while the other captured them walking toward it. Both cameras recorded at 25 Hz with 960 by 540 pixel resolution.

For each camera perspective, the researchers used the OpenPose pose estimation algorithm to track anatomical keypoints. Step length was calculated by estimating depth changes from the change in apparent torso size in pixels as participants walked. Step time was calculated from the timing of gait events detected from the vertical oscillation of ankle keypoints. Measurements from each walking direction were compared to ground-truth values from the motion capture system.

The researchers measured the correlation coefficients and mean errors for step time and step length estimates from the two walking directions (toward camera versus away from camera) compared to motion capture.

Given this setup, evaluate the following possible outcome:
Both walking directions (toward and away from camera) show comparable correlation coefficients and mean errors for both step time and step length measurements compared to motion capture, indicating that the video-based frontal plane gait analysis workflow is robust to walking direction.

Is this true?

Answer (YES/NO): NO